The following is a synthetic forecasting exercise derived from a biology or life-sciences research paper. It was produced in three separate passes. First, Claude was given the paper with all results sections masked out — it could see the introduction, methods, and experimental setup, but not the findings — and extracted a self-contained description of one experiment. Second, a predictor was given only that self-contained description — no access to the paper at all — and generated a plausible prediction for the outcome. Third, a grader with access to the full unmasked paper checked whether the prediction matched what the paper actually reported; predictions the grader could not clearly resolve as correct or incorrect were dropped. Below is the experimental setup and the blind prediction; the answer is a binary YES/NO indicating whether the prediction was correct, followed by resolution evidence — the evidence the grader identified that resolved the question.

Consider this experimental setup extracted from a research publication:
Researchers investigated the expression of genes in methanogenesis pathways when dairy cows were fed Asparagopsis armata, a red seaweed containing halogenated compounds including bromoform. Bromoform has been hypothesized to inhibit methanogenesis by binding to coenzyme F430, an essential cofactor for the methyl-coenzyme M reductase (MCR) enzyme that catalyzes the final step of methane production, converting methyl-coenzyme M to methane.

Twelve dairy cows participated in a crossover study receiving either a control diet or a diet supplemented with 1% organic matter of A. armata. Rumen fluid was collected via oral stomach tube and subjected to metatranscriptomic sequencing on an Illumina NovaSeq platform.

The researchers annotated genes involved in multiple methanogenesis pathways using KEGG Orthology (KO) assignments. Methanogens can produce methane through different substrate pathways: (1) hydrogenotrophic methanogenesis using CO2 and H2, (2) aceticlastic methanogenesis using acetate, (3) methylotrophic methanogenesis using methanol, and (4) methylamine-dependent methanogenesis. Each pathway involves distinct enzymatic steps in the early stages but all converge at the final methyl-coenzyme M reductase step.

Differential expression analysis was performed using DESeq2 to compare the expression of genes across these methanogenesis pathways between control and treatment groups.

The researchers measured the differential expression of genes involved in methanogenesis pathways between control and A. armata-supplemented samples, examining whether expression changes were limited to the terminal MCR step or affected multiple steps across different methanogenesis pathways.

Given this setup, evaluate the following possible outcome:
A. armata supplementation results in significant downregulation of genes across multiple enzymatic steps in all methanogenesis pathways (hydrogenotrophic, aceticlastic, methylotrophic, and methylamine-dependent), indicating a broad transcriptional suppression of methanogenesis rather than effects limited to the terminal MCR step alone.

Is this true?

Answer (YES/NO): NO